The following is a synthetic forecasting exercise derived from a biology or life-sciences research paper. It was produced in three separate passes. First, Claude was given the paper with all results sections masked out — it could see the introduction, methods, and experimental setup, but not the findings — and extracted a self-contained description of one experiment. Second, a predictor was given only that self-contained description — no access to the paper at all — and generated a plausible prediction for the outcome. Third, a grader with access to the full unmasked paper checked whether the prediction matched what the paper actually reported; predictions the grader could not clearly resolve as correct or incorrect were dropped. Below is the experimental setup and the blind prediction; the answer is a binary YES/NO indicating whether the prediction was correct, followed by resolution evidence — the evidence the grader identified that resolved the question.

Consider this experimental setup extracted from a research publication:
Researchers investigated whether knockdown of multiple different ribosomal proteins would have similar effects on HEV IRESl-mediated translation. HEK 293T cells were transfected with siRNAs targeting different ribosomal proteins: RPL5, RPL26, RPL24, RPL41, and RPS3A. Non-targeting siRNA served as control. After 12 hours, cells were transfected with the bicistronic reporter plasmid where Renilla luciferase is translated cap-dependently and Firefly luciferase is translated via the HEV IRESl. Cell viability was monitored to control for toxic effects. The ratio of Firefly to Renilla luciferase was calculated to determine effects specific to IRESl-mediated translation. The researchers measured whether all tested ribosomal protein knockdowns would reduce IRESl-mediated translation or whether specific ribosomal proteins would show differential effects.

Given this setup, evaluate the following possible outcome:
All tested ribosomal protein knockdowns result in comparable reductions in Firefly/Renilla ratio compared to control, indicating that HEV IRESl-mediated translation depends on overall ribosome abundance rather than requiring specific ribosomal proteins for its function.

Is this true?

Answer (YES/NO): NO